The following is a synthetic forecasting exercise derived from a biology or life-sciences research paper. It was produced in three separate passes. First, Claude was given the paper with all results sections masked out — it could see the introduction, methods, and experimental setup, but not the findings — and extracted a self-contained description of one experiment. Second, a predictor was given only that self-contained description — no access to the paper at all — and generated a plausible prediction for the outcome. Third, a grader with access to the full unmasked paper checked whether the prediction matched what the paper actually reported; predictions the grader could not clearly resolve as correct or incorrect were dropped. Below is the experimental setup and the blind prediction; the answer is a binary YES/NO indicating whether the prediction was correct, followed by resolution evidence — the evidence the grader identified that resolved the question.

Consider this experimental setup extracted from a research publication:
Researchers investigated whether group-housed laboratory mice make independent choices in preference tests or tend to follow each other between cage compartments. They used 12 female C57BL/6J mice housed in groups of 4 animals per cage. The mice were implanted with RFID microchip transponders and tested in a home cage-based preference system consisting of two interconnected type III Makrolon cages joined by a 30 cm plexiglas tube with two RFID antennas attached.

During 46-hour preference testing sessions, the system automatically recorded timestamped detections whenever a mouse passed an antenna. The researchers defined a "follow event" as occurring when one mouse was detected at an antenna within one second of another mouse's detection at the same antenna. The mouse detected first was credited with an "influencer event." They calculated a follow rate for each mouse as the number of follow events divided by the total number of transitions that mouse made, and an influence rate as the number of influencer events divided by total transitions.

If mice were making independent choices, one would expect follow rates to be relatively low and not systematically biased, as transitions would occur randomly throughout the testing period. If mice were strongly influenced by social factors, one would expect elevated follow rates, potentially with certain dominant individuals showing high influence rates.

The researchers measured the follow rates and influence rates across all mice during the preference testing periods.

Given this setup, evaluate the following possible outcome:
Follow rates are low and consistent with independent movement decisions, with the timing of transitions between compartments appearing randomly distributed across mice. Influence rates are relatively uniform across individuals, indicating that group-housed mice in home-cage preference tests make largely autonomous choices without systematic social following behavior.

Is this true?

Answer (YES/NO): NO